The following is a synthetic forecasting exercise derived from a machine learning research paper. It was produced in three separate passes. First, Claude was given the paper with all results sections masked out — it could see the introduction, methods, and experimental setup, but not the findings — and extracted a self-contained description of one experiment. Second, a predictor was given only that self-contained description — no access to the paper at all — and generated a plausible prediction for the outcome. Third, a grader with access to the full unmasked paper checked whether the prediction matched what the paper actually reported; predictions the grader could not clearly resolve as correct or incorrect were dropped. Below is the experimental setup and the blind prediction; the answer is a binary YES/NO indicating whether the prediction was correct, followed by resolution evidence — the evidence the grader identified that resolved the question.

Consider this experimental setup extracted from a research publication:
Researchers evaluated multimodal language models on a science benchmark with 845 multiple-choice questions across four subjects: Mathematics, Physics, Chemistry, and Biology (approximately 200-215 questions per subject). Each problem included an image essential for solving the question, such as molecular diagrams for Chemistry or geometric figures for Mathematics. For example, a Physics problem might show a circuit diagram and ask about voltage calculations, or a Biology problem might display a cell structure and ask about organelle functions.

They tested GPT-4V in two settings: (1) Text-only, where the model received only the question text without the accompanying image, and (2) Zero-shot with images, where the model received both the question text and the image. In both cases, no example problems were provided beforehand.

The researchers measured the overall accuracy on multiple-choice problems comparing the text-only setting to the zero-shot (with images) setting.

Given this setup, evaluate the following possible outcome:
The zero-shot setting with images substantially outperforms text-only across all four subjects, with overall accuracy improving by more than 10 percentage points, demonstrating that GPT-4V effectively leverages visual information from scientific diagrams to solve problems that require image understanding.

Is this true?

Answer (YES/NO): NO